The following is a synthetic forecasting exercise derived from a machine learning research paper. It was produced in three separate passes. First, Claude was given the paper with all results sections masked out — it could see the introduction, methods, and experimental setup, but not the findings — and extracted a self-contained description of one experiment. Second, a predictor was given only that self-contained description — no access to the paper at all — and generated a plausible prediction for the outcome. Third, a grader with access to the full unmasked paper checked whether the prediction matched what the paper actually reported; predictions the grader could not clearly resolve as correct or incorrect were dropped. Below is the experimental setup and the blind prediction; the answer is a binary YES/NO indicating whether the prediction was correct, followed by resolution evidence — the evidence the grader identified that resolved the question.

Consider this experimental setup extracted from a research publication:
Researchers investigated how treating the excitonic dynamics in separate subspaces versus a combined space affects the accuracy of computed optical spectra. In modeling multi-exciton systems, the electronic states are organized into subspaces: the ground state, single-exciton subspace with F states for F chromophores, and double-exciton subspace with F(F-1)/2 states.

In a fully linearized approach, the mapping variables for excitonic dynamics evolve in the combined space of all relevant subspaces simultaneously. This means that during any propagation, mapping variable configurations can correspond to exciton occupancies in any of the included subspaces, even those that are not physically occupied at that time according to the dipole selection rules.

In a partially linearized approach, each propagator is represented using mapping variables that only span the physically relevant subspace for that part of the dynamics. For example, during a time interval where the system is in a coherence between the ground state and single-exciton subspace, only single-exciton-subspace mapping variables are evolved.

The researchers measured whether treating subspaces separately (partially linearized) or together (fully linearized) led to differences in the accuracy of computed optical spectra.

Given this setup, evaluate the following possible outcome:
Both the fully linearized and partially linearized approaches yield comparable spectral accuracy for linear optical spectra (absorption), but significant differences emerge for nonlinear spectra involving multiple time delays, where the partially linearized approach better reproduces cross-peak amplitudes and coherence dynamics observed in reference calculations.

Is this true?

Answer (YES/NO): NO